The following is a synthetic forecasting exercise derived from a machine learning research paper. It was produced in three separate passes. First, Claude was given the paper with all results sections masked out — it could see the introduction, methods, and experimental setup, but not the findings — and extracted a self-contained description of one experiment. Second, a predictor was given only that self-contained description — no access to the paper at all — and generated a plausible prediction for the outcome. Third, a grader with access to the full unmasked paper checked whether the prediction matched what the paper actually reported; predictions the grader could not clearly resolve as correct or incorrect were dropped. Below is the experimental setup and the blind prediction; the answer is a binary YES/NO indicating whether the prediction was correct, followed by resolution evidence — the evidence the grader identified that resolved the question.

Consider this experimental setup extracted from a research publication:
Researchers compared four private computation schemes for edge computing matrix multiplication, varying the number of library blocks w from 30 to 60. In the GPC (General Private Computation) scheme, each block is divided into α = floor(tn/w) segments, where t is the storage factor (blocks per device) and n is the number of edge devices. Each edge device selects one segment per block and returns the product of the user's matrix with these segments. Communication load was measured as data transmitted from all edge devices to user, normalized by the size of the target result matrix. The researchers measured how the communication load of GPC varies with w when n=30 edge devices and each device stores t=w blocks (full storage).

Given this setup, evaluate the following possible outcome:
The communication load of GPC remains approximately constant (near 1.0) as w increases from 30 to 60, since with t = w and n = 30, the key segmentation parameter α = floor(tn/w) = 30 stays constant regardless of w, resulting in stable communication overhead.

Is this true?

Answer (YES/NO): NO